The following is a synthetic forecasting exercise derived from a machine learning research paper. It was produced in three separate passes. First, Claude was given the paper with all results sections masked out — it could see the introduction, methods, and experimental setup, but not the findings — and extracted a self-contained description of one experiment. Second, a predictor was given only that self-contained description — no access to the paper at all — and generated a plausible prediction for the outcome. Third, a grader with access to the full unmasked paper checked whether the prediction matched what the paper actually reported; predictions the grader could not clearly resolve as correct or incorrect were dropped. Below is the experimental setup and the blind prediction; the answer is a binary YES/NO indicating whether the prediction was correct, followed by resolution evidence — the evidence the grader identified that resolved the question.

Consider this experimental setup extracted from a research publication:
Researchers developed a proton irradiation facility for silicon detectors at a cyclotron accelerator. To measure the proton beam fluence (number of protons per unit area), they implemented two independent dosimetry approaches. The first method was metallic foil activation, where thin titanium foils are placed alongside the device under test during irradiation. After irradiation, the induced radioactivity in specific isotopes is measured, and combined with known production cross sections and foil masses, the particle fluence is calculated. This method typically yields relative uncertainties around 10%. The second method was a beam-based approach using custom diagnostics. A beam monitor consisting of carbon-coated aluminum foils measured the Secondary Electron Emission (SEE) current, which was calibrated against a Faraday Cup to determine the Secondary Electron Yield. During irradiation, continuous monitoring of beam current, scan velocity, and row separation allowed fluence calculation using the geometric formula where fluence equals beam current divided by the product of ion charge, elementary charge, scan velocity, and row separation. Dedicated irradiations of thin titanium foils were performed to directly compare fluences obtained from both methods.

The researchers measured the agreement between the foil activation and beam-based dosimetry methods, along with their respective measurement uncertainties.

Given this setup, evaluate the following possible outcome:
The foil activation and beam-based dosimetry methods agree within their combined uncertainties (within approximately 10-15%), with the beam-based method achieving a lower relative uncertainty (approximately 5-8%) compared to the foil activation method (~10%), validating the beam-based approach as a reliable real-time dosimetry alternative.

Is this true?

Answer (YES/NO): NO